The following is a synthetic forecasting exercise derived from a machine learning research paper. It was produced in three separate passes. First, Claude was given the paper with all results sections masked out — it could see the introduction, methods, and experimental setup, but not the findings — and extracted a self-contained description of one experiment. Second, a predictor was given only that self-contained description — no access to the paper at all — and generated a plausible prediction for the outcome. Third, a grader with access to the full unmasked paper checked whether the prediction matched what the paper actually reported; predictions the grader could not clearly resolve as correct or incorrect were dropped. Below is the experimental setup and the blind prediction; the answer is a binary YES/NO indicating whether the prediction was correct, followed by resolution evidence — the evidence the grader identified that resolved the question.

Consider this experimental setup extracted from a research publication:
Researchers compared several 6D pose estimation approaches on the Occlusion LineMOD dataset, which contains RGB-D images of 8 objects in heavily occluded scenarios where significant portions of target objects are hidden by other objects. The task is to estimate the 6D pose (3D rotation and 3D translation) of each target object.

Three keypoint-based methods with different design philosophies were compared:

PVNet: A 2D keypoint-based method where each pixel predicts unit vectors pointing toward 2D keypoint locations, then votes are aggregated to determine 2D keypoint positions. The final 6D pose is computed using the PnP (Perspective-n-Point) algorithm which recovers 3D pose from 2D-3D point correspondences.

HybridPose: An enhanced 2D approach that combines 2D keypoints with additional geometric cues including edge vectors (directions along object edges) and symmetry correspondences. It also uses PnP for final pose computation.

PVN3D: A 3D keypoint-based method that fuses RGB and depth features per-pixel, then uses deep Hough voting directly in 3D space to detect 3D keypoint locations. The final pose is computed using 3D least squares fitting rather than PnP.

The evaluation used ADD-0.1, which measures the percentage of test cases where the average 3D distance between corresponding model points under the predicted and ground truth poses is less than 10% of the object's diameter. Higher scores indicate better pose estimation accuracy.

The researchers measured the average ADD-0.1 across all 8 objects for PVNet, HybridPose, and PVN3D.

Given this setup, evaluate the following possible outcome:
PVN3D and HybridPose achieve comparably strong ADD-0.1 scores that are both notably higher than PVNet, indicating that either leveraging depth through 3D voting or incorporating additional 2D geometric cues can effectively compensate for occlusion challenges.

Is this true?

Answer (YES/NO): NO